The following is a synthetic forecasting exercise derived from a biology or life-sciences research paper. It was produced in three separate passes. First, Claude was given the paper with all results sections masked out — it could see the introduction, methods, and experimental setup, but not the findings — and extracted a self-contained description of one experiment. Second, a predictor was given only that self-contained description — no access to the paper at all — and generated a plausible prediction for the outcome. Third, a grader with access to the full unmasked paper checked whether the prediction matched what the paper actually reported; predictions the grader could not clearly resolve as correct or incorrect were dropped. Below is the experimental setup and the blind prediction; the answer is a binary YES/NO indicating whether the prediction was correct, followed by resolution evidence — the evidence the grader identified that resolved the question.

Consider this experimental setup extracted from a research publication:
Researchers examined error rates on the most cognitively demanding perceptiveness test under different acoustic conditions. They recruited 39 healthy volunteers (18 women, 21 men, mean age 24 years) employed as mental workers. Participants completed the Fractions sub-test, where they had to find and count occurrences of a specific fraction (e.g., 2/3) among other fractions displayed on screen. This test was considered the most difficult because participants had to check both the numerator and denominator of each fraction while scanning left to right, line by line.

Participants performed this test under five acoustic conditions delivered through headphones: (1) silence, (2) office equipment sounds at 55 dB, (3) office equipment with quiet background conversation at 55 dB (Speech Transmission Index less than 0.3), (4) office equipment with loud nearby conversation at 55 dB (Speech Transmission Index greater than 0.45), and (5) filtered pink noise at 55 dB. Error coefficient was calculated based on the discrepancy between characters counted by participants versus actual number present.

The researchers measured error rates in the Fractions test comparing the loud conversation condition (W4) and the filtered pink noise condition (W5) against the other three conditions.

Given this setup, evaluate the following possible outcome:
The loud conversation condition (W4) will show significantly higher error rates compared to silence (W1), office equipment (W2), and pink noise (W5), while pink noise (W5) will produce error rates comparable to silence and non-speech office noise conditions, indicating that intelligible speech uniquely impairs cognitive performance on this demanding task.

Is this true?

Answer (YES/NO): NO